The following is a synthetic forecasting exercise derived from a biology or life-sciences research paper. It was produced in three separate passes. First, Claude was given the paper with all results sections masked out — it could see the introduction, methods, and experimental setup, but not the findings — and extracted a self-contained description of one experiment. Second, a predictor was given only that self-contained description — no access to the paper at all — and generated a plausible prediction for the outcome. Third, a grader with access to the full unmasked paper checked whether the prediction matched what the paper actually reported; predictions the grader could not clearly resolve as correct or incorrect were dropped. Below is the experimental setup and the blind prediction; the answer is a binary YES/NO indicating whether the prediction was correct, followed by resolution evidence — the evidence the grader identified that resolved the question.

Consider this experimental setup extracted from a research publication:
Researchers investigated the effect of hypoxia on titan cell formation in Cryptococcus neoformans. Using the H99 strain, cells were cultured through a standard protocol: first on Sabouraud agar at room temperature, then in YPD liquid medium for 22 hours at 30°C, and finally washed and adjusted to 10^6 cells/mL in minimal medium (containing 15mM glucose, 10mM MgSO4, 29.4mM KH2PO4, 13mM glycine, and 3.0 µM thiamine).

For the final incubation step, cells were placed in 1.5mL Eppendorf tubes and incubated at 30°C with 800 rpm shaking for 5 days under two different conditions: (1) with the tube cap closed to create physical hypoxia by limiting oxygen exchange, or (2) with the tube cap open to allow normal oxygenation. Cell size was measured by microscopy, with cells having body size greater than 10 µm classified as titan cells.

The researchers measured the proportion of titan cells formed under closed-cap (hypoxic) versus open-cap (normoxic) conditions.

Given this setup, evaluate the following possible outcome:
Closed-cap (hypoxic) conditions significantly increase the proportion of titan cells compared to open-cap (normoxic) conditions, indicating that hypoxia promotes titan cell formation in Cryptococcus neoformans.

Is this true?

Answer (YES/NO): YES